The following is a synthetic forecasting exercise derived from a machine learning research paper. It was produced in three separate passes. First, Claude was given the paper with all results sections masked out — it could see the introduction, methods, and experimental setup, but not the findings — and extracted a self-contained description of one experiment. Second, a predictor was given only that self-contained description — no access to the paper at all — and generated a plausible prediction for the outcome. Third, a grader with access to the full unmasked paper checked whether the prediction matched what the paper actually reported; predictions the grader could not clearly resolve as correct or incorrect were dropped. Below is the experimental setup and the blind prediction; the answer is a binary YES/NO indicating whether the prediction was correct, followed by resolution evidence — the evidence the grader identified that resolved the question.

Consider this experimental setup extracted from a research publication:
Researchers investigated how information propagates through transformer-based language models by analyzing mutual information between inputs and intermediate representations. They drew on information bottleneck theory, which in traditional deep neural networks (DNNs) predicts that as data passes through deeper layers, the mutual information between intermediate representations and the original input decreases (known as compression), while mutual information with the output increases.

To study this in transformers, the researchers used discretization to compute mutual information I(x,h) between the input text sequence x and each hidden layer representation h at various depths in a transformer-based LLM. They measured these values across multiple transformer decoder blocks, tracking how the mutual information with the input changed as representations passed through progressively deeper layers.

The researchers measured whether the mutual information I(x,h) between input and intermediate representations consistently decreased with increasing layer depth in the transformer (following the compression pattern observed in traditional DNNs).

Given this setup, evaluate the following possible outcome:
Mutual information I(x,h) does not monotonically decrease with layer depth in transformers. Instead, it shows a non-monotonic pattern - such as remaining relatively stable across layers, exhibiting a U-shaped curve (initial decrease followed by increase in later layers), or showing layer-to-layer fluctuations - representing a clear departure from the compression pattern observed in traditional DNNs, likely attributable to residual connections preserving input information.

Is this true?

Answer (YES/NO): YES